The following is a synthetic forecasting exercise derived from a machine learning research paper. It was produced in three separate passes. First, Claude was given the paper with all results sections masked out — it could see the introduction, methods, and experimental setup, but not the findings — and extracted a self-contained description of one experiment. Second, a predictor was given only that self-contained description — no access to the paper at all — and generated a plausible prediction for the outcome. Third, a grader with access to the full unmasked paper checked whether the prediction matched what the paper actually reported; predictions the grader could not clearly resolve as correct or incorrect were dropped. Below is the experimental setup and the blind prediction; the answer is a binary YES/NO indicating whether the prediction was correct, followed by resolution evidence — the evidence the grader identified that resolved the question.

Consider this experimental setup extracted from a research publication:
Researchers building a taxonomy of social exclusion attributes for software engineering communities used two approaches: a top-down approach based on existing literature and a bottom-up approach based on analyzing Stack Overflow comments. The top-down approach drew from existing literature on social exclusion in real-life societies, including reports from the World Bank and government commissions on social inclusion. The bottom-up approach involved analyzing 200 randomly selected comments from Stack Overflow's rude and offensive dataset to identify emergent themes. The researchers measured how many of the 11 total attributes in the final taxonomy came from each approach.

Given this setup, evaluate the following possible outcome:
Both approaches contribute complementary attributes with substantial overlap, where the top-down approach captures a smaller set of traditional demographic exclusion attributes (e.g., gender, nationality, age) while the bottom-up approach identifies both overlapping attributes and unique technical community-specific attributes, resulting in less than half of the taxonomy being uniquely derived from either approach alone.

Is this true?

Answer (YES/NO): NO